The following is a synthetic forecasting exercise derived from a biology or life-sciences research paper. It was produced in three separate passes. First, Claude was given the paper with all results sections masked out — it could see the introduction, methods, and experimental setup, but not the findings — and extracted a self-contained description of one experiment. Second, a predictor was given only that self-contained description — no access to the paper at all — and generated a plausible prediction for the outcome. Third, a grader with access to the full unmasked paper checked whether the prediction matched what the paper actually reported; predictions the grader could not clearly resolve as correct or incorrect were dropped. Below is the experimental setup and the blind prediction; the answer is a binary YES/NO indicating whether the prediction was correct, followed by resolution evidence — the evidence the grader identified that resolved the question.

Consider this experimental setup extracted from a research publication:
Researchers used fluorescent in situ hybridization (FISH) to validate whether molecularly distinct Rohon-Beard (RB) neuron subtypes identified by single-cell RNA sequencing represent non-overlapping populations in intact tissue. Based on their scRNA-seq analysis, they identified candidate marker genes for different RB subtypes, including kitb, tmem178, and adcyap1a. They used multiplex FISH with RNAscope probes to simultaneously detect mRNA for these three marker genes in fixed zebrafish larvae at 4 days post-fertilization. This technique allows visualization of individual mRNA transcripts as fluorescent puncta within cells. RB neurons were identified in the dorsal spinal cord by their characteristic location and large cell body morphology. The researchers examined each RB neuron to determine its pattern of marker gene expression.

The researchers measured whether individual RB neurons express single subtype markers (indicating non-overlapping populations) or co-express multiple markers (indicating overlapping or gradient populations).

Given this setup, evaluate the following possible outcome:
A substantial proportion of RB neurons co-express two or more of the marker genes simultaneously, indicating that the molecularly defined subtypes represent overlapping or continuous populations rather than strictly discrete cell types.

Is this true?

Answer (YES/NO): NO